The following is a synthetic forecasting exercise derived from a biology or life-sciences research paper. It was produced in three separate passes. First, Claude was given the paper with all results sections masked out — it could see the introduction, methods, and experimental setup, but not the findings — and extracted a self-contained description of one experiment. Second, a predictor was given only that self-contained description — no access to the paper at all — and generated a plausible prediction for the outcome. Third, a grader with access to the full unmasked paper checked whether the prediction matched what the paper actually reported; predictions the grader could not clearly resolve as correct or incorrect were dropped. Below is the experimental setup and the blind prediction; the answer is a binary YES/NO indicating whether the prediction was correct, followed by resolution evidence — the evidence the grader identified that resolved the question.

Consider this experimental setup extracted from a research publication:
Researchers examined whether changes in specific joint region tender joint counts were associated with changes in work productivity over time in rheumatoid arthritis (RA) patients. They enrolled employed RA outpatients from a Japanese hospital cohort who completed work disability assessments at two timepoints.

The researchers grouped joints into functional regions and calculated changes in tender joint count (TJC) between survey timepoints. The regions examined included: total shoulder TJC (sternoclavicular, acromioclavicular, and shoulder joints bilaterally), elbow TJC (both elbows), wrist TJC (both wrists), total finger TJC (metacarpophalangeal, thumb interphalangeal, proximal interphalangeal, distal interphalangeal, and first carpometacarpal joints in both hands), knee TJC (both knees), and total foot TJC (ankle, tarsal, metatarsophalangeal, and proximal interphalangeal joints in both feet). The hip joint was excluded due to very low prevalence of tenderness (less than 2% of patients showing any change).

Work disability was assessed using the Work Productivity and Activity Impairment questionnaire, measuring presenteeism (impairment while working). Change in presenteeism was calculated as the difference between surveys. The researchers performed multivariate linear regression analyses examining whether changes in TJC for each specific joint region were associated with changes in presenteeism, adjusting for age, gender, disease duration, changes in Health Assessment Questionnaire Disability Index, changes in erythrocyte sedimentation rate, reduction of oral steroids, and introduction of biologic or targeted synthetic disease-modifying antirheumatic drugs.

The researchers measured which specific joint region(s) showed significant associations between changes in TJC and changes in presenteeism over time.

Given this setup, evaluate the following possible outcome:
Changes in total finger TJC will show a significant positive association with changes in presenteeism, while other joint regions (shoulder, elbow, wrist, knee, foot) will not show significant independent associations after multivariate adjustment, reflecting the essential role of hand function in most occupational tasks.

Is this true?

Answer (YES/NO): NO